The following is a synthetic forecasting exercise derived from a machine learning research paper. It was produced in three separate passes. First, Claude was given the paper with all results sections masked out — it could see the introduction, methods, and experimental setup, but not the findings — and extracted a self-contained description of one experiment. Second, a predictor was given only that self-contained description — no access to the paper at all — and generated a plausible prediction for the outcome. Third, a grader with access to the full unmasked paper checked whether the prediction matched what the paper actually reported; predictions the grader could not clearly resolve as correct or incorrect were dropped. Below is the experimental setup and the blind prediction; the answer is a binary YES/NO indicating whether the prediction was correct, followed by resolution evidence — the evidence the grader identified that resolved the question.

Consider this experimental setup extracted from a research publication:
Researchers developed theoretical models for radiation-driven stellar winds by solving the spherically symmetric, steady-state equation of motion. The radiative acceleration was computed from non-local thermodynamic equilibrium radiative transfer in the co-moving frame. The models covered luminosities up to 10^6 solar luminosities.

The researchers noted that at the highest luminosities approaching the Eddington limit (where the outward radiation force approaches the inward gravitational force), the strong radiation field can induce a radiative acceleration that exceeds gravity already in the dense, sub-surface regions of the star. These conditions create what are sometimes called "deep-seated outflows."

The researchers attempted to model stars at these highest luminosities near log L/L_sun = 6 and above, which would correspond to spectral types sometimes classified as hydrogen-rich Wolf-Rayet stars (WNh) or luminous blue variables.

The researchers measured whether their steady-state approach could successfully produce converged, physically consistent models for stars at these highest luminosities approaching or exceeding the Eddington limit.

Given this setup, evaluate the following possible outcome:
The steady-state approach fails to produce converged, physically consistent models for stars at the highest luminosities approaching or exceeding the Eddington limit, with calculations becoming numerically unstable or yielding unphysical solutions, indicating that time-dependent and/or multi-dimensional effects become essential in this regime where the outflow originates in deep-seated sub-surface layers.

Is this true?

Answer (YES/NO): NO